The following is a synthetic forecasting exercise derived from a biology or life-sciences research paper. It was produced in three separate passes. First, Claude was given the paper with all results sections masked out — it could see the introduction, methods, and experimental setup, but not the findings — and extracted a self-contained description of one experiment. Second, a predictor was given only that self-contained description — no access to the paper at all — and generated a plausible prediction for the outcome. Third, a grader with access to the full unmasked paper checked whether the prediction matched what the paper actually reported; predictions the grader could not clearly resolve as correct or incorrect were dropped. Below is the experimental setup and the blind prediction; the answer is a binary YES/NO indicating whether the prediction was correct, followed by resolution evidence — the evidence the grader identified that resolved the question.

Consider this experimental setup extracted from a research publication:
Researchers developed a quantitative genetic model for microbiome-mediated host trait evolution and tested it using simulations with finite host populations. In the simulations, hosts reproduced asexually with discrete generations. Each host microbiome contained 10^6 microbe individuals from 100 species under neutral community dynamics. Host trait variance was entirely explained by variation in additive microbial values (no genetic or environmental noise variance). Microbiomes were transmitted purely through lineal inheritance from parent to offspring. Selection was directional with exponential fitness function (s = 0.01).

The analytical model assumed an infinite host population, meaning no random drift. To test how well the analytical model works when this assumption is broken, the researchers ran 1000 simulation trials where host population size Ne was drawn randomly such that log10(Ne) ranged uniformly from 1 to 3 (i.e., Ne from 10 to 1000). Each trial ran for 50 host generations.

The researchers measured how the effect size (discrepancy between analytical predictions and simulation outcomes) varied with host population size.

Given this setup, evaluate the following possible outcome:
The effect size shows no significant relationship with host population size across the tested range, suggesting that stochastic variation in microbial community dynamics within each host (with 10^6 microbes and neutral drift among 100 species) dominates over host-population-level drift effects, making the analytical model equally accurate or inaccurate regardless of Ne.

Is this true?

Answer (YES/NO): NO